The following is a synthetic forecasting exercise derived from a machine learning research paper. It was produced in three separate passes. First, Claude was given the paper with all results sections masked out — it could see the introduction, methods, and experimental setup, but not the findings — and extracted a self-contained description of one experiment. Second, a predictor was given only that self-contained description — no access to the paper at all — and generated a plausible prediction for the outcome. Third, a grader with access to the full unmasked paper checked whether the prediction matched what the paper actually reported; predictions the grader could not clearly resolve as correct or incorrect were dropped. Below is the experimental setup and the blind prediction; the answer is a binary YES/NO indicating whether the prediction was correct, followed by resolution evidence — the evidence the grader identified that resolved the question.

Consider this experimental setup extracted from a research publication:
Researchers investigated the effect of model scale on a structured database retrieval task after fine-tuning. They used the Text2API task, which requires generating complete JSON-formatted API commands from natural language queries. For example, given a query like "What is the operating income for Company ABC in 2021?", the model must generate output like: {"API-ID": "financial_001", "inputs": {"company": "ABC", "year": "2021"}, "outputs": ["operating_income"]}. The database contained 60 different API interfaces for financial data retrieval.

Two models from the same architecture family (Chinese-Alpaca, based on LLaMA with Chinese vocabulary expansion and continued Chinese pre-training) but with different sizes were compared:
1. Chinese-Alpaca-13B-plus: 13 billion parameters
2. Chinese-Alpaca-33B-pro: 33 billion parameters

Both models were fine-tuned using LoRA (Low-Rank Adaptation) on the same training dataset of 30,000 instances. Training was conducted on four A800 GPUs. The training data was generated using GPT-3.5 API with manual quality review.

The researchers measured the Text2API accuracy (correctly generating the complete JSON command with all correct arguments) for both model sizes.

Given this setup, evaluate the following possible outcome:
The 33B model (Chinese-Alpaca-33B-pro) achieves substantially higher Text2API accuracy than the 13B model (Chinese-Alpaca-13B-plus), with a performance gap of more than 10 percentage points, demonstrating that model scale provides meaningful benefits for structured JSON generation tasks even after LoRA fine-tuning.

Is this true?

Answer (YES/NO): YES